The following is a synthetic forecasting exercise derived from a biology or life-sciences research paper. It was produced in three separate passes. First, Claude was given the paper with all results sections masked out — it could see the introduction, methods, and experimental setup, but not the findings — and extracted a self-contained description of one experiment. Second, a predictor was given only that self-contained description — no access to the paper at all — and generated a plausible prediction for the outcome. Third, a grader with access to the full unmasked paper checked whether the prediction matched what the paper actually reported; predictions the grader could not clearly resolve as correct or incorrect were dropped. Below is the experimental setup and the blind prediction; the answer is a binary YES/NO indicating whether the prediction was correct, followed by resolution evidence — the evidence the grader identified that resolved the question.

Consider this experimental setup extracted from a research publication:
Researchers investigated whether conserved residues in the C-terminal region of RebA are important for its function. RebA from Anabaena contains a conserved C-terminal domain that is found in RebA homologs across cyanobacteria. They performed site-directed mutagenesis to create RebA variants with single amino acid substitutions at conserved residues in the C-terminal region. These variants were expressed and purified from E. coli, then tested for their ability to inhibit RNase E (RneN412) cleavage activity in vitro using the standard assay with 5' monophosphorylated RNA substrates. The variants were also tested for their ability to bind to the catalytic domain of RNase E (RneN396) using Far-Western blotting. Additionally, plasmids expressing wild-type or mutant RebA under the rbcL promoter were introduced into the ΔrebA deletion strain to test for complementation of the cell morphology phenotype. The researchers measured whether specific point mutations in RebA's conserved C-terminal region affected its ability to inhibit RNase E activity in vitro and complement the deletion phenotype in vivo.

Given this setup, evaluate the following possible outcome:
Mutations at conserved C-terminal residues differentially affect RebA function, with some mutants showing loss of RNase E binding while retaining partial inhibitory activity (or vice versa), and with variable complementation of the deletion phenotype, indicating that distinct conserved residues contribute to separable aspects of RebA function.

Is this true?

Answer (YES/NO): NO